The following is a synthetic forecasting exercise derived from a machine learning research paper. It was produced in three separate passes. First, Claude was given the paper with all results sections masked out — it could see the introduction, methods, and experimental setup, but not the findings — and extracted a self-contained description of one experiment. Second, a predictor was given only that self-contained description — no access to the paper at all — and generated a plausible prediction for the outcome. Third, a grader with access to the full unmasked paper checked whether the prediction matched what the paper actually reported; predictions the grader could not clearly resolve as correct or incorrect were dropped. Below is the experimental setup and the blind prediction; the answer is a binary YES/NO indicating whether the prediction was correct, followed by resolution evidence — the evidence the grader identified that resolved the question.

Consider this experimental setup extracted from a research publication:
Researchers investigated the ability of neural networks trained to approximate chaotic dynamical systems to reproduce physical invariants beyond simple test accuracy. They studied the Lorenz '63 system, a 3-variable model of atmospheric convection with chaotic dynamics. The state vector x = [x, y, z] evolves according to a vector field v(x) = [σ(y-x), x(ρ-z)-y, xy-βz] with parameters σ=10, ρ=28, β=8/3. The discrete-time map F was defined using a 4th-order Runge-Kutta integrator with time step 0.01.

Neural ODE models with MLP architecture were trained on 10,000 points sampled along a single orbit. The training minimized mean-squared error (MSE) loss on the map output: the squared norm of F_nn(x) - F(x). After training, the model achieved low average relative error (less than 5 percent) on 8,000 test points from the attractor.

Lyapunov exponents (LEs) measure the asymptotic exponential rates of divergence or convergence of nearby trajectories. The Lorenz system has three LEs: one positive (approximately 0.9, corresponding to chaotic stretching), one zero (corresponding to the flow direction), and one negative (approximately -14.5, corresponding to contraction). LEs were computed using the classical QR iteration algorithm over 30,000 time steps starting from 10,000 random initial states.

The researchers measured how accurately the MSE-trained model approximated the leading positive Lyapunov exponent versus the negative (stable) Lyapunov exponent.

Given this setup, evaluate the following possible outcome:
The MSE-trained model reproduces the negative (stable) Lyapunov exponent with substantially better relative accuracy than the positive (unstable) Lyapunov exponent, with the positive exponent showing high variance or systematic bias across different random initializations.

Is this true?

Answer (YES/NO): NO